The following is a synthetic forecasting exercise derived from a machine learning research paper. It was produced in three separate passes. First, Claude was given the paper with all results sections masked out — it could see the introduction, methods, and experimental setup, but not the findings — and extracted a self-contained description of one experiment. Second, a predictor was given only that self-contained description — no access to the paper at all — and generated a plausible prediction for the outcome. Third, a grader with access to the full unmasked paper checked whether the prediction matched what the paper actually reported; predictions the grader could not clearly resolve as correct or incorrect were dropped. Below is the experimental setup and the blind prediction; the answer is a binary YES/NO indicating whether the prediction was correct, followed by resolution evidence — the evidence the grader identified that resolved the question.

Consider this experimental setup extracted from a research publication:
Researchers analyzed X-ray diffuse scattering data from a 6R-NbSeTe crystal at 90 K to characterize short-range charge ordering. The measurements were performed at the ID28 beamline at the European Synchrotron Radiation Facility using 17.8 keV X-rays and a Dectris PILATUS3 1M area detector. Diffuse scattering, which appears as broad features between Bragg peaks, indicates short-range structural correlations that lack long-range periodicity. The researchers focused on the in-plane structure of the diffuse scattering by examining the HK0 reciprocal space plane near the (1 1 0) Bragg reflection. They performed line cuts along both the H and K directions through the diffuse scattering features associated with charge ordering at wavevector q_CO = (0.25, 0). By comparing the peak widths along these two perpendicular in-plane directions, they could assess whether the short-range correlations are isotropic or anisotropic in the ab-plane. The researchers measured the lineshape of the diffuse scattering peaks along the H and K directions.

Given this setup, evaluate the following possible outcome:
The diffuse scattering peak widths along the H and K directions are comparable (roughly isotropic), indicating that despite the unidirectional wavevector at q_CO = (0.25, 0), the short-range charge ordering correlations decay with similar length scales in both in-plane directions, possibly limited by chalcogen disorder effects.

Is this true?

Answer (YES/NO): YES